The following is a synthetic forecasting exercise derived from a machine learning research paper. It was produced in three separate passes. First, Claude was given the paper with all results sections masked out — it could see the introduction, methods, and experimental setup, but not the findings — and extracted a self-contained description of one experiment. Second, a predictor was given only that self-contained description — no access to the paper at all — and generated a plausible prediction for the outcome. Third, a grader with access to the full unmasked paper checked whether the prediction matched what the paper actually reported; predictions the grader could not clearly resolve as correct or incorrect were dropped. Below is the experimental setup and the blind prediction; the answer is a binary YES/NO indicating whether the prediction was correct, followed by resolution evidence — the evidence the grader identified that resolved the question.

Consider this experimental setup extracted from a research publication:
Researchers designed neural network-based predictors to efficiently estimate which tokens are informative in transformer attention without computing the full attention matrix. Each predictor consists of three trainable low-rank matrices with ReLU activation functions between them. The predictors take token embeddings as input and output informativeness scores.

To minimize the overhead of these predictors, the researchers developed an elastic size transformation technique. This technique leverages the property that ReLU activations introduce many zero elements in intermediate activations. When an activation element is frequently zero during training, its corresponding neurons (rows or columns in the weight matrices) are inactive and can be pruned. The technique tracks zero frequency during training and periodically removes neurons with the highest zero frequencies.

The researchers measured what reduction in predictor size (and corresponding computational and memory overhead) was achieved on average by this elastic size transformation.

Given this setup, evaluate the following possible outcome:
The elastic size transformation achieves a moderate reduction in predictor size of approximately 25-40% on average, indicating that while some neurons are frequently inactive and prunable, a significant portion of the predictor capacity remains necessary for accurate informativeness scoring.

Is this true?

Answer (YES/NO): NO